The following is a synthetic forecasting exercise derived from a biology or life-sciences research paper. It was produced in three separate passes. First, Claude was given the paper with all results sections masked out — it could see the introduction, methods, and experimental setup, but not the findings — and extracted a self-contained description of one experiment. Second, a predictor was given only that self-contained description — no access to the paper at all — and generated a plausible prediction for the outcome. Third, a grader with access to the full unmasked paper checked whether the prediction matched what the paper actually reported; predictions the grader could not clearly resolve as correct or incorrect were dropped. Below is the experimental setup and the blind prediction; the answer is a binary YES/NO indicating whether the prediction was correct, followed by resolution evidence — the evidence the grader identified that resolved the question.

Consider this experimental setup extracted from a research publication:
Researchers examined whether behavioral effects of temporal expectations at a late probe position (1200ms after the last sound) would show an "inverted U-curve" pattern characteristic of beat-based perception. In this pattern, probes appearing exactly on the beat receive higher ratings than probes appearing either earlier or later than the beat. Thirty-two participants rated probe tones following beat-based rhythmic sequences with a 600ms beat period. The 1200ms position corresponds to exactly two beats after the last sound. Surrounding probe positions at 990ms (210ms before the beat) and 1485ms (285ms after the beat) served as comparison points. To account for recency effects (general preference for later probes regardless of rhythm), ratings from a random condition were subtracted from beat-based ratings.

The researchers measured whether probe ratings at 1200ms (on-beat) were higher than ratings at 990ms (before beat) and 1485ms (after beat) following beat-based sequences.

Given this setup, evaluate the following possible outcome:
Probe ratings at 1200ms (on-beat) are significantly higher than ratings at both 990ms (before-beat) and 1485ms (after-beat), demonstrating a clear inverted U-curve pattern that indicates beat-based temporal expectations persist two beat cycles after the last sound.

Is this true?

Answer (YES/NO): YES